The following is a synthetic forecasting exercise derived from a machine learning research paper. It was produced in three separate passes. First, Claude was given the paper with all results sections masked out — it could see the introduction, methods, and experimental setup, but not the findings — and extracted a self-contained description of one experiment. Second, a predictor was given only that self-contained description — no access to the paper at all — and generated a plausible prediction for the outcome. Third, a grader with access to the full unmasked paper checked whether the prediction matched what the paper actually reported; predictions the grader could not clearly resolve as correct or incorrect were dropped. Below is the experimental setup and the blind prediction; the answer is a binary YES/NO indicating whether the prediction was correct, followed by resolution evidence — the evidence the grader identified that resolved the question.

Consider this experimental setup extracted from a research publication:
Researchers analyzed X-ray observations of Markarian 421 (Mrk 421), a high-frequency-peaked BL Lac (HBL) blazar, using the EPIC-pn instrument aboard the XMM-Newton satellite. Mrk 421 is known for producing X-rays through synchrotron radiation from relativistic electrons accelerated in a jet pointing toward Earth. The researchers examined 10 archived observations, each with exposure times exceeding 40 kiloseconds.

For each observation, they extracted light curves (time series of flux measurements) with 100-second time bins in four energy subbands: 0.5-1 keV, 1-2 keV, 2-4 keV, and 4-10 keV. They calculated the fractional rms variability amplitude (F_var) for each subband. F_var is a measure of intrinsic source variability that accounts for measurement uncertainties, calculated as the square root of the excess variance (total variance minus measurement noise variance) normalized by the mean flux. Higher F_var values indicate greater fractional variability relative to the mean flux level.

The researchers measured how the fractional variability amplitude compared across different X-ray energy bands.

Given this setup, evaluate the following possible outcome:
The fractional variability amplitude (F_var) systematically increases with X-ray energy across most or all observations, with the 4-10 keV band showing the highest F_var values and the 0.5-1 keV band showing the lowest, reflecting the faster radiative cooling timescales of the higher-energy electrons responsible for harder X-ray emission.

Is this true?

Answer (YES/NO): YES